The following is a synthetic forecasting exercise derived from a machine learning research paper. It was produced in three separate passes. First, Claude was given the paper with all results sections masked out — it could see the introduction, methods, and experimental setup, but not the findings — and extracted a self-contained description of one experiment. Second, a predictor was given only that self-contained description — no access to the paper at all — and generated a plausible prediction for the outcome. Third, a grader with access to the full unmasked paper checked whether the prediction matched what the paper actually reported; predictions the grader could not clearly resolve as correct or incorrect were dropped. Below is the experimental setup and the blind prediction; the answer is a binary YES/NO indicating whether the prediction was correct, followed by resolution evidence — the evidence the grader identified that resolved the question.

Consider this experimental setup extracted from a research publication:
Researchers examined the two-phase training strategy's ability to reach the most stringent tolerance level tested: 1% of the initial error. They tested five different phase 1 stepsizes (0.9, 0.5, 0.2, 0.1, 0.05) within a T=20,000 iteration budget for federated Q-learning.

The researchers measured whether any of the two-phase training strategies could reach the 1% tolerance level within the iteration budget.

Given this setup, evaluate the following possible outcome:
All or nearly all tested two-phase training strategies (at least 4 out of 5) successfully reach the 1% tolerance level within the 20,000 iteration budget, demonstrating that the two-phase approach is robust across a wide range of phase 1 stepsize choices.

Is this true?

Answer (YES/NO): NO